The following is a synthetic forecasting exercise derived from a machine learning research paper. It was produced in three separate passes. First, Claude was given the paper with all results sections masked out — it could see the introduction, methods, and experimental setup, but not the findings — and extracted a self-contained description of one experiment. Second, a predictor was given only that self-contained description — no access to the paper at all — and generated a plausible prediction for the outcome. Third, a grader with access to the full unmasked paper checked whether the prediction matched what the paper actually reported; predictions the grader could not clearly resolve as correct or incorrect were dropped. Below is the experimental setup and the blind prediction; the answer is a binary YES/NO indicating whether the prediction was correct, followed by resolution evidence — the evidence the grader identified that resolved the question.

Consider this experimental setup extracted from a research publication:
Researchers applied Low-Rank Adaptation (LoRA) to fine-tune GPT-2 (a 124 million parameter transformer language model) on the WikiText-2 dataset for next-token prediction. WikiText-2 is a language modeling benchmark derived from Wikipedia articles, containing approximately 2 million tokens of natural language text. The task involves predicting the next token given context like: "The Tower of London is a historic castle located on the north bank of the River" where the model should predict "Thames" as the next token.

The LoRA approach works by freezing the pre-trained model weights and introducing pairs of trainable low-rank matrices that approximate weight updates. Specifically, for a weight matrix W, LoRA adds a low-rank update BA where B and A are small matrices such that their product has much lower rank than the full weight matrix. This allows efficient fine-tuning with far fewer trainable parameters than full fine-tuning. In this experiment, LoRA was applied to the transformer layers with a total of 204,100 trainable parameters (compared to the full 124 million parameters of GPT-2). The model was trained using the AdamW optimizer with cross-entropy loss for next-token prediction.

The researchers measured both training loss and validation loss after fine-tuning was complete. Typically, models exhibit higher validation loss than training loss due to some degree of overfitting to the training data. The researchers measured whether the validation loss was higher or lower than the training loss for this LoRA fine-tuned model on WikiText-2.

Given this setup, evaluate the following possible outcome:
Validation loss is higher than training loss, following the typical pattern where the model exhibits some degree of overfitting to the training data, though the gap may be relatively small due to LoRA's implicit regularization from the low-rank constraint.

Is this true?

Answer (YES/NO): NO